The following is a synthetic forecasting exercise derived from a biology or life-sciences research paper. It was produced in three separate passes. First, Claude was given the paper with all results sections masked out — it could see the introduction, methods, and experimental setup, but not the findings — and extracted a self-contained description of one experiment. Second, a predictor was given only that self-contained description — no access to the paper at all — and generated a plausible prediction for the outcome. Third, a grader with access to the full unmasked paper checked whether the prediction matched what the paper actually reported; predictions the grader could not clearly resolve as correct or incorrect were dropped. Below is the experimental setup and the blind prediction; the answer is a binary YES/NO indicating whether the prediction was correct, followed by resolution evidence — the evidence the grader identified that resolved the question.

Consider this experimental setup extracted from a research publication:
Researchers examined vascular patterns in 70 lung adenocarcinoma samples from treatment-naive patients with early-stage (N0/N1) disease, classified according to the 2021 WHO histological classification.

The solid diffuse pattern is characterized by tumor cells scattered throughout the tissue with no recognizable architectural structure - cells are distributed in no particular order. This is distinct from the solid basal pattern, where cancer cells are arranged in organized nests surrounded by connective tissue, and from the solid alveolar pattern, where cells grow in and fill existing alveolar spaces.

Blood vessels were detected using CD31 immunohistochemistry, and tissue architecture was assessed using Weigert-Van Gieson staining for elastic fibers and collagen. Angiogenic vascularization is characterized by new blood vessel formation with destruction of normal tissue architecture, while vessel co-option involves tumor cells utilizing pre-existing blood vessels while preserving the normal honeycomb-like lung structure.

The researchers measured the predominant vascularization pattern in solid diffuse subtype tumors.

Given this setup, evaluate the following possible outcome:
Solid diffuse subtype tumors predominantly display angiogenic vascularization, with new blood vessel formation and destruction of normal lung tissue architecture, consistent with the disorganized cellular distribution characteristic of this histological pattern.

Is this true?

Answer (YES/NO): YES